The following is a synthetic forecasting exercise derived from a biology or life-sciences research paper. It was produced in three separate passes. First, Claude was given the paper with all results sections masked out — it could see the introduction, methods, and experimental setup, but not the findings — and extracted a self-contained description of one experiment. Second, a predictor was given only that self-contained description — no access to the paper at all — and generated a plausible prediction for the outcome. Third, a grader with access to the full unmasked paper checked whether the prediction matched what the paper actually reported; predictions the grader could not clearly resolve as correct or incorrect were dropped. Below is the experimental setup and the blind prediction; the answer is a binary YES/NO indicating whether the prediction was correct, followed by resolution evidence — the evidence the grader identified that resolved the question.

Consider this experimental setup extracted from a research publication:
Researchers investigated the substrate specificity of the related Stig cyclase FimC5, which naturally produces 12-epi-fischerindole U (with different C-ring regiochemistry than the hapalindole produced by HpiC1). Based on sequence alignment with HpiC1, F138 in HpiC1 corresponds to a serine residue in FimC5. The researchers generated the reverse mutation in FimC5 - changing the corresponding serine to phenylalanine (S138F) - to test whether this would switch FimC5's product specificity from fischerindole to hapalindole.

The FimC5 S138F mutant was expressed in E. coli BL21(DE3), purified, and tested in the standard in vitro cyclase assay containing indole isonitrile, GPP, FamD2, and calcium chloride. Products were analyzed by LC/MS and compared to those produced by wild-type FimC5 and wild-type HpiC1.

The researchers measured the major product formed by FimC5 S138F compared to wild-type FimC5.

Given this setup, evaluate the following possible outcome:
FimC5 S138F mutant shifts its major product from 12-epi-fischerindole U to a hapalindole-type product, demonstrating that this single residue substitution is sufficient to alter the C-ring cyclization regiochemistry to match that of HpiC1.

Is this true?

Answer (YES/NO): NO